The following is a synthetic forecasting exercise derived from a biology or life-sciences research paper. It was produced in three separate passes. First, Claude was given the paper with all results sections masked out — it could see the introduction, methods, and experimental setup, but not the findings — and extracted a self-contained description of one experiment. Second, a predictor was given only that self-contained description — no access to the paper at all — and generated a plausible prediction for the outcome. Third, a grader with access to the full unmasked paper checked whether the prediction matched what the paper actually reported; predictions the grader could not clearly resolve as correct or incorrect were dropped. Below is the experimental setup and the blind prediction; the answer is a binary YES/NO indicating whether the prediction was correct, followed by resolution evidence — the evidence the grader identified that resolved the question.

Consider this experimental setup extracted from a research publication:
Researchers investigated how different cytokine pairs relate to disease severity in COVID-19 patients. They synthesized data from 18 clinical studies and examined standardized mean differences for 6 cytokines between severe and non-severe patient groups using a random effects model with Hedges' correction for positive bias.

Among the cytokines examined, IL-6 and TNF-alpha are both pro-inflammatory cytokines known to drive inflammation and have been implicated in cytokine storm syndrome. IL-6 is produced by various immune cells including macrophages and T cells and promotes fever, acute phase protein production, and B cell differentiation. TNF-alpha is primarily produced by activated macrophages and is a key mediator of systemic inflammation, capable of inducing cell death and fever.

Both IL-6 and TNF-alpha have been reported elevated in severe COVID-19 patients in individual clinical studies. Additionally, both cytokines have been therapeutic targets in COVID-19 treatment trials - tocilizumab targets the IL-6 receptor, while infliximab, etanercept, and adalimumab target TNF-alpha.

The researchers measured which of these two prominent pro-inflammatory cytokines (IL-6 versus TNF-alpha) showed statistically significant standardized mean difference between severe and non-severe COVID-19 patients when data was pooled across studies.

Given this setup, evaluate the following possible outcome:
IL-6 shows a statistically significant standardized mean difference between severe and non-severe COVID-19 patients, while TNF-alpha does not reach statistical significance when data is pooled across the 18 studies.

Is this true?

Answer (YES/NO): YES